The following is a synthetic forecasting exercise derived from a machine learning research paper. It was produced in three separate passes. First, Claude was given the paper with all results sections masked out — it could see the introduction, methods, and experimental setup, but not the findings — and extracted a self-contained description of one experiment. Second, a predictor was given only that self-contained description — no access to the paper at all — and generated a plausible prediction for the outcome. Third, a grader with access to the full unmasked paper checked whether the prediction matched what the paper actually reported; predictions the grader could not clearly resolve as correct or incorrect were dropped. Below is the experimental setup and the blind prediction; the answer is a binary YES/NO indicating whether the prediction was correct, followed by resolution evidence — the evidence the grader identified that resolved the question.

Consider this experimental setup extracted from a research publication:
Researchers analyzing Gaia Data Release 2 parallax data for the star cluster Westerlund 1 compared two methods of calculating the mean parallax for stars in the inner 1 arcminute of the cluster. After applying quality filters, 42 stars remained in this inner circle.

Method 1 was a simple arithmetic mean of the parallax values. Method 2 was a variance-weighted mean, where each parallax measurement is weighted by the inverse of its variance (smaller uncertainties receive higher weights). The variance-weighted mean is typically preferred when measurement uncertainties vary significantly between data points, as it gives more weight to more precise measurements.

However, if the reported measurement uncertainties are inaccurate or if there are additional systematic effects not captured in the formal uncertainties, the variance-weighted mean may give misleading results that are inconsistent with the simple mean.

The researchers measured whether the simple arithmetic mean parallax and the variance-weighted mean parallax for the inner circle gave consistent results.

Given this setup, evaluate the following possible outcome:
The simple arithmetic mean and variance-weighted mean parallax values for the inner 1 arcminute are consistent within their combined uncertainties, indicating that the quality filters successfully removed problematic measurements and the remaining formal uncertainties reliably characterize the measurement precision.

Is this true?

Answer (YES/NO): NO